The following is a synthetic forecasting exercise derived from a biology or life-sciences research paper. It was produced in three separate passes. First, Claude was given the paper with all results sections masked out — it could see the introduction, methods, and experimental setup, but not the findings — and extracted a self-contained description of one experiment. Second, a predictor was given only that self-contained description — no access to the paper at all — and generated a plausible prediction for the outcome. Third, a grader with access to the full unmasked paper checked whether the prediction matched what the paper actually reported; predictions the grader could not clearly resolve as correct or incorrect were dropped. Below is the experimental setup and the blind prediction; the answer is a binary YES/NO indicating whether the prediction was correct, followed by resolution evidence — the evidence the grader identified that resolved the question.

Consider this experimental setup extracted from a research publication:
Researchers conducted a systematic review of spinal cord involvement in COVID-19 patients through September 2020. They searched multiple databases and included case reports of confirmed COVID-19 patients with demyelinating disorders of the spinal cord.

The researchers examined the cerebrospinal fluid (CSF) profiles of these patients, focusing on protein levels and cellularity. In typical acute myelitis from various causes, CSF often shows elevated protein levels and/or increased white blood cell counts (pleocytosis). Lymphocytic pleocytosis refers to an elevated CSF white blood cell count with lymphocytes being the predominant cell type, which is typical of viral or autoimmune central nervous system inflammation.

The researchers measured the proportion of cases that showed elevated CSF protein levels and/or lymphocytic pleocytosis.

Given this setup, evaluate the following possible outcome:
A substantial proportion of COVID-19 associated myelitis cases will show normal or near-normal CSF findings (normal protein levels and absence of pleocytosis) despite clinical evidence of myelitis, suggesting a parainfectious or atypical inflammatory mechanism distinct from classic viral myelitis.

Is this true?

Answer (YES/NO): NO